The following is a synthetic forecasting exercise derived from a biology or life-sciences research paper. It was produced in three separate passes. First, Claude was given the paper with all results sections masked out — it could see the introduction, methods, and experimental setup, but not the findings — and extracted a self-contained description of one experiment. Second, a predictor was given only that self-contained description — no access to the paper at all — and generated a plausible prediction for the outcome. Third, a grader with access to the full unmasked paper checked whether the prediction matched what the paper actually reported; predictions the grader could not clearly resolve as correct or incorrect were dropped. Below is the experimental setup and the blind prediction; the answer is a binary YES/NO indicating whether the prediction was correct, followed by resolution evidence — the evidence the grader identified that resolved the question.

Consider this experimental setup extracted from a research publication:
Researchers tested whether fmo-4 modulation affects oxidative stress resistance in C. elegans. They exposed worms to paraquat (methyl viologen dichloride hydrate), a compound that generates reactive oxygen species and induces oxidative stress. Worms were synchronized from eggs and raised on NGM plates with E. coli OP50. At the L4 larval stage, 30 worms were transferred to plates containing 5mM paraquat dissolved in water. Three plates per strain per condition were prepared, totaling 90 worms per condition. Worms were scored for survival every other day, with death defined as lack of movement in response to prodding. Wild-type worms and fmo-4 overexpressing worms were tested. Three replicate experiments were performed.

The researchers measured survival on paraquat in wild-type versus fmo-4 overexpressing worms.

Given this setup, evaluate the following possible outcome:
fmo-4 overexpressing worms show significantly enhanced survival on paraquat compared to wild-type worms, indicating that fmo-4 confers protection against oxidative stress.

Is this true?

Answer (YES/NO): YES